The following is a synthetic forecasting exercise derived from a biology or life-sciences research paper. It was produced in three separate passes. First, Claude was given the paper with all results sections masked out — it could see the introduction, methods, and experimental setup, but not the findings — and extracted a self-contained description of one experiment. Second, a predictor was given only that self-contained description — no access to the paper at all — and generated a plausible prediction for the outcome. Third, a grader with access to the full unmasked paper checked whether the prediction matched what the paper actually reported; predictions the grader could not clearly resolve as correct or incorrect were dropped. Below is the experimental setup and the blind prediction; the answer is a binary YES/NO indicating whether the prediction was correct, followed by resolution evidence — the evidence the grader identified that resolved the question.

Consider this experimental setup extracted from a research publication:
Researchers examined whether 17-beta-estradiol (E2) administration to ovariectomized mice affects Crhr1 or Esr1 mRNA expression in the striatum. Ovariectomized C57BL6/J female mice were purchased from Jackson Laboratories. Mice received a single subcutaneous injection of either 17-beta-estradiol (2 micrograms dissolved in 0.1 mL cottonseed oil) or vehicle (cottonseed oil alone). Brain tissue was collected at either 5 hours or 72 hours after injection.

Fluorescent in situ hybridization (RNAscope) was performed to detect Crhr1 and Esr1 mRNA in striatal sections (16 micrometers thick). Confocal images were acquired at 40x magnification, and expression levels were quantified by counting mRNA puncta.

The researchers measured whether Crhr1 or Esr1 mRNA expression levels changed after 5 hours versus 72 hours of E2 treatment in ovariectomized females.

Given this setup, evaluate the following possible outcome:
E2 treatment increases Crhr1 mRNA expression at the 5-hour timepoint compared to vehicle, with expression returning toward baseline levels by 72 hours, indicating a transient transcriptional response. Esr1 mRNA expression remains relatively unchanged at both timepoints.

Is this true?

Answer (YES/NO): NO